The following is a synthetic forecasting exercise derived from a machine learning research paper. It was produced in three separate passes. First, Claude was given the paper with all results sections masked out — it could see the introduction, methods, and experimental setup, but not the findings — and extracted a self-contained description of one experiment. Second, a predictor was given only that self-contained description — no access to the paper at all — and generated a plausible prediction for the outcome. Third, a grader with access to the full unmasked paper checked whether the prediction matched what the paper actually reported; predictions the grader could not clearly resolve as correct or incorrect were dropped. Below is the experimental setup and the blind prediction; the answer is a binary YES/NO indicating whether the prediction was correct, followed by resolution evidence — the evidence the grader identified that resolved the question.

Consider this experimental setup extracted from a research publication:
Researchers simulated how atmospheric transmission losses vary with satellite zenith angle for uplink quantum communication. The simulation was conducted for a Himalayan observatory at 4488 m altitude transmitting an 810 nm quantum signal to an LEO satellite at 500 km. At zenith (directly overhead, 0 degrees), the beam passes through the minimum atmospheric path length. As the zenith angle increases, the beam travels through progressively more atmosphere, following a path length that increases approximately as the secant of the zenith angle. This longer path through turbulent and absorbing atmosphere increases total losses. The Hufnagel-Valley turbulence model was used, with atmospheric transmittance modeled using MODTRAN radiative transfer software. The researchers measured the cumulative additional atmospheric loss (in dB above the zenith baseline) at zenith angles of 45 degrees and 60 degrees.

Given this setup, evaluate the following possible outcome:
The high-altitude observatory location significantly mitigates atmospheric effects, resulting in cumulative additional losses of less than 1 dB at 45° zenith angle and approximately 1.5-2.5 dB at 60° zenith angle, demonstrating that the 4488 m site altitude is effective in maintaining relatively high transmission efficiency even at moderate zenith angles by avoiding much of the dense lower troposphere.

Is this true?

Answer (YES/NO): NO